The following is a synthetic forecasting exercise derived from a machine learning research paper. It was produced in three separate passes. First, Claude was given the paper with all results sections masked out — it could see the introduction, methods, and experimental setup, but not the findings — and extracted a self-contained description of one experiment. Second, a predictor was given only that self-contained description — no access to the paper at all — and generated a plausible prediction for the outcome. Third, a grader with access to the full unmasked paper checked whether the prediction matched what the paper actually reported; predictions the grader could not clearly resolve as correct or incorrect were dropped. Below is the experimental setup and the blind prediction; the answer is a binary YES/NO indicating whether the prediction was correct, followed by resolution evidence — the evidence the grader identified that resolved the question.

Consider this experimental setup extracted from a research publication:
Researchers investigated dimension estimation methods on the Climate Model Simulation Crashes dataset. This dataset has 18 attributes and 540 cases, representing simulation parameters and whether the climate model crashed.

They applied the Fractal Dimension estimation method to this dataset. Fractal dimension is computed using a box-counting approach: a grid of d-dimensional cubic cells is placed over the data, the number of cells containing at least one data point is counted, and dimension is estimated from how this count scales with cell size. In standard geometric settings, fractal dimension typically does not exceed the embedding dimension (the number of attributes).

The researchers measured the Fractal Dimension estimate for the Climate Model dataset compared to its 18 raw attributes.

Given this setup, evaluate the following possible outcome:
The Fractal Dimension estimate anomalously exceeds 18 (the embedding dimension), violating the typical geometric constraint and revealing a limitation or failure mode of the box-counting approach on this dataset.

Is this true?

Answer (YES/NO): YES